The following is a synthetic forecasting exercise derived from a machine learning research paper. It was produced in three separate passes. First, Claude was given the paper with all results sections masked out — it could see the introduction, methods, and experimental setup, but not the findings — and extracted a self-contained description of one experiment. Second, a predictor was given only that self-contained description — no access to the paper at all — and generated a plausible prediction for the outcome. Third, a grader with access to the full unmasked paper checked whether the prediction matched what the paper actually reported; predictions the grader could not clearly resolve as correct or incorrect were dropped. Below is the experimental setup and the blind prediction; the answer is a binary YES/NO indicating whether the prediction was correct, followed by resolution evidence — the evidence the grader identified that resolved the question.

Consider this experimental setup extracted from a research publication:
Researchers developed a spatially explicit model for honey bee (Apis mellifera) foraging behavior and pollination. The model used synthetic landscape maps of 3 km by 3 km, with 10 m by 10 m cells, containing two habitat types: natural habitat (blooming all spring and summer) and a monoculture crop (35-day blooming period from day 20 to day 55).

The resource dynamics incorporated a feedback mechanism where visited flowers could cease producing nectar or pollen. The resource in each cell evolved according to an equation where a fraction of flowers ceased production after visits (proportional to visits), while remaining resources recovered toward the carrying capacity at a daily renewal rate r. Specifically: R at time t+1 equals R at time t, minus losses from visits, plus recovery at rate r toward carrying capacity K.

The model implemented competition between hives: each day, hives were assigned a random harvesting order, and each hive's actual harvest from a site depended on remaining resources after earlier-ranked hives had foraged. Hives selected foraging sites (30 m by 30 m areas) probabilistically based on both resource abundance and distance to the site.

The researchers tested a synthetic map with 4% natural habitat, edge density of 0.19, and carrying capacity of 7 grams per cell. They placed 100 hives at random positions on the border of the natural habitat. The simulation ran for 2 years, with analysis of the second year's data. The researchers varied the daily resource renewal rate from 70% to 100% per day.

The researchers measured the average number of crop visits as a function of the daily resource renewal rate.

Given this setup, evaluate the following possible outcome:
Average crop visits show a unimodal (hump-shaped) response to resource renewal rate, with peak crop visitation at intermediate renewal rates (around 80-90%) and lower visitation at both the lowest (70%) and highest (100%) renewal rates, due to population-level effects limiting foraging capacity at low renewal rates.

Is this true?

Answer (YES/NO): NO